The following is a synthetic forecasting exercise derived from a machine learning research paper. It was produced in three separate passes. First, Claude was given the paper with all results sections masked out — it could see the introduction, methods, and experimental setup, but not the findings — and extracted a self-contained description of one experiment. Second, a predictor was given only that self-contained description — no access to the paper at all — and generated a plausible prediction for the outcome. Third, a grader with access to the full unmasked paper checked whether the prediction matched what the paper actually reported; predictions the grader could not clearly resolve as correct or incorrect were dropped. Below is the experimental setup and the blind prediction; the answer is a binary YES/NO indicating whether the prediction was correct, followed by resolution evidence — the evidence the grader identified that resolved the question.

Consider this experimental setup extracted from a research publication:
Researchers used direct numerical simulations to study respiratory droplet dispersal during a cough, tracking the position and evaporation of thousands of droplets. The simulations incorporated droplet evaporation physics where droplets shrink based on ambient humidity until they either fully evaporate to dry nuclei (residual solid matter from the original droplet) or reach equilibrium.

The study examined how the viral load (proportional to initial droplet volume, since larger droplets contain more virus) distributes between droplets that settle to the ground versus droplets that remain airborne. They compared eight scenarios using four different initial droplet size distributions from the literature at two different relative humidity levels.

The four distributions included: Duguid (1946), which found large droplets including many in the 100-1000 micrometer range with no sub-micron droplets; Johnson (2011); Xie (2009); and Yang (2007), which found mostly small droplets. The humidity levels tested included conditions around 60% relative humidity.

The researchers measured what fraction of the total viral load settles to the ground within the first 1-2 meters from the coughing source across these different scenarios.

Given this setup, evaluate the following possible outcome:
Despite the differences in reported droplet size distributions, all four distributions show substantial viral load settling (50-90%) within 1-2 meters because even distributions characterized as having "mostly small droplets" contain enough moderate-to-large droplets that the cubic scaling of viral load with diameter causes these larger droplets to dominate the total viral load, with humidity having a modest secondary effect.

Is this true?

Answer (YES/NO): NO